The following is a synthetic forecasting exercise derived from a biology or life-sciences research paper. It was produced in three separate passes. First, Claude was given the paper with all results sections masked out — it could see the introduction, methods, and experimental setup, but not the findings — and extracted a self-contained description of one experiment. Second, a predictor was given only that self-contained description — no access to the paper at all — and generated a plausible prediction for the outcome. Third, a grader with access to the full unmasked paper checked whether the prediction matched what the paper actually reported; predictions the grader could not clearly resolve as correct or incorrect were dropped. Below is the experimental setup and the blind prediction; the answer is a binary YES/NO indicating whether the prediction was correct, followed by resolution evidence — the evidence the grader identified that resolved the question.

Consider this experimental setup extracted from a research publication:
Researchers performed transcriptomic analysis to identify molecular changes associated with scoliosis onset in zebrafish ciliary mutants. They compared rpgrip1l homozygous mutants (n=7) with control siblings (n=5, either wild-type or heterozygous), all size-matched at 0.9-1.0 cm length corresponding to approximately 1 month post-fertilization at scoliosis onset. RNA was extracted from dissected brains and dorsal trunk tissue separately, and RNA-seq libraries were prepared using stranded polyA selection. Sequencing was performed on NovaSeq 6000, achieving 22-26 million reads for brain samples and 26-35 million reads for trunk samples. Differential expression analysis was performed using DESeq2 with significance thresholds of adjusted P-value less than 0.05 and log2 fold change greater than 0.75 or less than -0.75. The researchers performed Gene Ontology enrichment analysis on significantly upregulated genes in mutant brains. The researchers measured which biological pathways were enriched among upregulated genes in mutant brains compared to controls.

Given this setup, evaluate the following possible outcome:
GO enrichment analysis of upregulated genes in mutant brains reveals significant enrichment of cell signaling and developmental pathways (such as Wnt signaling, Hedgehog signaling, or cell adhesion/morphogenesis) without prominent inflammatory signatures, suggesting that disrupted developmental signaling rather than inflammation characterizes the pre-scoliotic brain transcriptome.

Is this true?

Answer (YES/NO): NO